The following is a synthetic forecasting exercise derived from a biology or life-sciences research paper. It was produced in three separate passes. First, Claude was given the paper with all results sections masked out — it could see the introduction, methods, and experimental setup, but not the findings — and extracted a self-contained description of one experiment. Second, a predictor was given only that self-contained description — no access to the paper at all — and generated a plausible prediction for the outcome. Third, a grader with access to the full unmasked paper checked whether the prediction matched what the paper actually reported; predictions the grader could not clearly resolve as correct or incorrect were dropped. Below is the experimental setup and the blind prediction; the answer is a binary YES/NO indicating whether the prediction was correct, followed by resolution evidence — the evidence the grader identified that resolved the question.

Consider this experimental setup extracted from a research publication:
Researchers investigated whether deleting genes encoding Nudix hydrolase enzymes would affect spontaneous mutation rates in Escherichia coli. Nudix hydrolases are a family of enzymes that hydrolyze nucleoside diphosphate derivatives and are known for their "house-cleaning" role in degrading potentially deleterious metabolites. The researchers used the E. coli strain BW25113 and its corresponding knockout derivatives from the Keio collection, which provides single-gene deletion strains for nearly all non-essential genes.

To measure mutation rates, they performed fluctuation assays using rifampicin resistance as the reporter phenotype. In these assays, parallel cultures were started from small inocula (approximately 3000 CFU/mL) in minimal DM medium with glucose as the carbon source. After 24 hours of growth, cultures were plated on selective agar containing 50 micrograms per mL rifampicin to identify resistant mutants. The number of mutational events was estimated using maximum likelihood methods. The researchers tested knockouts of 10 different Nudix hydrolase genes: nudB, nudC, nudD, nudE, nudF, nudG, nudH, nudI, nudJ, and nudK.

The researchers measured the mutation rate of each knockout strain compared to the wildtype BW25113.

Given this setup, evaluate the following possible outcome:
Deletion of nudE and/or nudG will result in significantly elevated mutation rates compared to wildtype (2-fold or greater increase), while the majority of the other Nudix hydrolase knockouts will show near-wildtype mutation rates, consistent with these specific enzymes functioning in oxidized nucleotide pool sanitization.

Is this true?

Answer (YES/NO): NO